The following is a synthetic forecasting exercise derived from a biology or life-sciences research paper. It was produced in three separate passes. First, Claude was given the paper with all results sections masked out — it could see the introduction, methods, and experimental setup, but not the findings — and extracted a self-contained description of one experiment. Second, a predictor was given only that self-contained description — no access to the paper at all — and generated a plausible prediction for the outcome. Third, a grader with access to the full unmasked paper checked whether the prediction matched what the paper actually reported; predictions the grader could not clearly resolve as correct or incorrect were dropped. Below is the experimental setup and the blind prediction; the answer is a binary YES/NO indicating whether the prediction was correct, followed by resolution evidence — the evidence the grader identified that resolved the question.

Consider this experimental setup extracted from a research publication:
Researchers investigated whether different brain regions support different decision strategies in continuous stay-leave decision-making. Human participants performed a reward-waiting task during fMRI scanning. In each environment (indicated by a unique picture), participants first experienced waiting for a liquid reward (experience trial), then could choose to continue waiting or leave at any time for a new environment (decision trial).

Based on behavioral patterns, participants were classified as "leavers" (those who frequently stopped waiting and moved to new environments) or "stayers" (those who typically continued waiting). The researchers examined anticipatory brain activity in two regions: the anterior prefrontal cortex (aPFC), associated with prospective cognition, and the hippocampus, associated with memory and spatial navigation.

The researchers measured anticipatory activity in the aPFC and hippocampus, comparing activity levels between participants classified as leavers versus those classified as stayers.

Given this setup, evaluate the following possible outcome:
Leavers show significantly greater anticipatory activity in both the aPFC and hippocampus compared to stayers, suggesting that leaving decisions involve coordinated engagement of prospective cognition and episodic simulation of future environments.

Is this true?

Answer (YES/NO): NO